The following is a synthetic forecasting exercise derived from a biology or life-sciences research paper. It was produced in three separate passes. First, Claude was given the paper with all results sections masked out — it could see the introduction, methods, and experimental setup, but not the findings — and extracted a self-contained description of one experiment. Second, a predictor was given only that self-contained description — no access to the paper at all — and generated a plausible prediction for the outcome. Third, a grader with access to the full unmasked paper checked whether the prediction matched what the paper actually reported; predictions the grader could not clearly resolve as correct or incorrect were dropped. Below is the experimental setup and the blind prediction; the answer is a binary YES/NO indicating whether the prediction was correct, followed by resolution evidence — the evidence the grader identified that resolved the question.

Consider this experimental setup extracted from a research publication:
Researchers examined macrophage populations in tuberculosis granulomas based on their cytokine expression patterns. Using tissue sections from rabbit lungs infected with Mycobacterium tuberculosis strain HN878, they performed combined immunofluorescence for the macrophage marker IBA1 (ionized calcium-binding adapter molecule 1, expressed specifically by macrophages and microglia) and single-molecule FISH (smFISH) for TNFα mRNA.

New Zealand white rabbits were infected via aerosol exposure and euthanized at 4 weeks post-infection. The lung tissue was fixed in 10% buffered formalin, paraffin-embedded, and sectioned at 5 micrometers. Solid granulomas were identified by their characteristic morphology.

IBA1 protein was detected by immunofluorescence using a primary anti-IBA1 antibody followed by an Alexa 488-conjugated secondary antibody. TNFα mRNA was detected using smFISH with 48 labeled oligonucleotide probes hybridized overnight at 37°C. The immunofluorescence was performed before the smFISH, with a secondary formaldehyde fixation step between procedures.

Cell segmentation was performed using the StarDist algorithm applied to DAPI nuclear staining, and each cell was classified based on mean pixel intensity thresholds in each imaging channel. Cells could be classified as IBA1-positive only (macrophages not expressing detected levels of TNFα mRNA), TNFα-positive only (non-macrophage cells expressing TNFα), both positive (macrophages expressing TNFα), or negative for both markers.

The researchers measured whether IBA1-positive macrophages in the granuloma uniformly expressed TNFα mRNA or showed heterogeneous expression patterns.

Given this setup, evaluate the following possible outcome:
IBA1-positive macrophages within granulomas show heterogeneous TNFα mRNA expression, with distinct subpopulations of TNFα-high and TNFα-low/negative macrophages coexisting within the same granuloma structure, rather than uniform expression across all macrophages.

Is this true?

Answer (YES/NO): YES